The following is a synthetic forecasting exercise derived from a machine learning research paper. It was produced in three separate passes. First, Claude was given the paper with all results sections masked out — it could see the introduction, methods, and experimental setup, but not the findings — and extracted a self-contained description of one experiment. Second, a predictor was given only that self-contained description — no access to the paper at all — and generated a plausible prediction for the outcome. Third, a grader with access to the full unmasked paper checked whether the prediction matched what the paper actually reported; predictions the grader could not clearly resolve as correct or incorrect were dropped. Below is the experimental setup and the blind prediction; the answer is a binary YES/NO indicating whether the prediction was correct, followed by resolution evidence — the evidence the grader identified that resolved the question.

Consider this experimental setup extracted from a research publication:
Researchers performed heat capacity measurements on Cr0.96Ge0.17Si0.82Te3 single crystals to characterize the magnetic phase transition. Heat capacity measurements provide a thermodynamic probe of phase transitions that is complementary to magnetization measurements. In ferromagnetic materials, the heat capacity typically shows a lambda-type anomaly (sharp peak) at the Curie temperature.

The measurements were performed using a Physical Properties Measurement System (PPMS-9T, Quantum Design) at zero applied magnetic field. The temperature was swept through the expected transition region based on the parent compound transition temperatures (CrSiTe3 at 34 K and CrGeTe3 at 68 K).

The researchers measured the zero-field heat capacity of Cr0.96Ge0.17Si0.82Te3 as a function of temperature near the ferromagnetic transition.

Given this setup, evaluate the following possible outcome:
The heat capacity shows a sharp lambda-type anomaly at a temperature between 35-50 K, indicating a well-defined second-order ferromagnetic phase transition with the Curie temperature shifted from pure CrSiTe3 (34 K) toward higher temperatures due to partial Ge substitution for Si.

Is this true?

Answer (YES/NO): NO